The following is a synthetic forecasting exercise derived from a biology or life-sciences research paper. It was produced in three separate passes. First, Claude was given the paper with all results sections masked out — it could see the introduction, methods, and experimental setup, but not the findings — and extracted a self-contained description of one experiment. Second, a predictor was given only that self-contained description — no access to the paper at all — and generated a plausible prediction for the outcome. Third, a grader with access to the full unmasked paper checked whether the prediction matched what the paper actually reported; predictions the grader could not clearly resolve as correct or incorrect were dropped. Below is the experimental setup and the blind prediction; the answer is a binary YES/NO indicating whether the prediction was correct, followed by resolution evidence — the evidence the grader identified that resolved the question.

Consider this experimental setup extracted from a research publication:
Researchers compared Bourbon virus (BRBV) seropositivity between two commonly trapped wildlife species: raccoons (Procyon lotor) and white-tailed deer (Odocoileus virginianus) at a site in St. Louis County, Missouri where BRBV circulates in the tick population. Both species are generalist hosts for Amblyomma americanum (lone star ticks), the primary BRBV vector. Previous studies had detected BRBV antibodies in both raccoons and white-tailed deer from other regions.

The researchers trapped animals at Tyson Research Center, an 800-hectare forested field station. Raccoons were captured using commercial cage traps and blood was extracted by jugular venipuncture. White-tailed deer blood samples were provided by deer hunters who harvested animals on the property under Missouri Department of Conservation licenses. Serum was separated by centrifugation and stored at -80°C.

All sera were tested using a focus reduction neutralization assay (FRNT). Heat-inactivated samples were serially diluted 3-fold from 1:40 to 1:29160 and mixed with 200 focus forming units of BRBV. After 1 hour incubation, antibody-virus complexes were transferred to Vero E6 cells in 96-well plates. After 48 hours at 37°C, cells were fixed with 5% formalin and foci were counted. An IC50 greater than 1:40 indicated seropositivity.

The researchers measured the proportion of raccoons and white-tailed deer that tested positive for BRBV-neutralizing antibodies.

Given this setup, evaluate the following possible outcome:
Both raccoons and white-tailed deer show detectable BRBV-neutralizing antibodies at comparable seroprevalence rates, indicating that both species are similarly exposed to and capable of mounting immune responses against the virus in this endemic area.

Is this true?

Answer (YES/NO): NO